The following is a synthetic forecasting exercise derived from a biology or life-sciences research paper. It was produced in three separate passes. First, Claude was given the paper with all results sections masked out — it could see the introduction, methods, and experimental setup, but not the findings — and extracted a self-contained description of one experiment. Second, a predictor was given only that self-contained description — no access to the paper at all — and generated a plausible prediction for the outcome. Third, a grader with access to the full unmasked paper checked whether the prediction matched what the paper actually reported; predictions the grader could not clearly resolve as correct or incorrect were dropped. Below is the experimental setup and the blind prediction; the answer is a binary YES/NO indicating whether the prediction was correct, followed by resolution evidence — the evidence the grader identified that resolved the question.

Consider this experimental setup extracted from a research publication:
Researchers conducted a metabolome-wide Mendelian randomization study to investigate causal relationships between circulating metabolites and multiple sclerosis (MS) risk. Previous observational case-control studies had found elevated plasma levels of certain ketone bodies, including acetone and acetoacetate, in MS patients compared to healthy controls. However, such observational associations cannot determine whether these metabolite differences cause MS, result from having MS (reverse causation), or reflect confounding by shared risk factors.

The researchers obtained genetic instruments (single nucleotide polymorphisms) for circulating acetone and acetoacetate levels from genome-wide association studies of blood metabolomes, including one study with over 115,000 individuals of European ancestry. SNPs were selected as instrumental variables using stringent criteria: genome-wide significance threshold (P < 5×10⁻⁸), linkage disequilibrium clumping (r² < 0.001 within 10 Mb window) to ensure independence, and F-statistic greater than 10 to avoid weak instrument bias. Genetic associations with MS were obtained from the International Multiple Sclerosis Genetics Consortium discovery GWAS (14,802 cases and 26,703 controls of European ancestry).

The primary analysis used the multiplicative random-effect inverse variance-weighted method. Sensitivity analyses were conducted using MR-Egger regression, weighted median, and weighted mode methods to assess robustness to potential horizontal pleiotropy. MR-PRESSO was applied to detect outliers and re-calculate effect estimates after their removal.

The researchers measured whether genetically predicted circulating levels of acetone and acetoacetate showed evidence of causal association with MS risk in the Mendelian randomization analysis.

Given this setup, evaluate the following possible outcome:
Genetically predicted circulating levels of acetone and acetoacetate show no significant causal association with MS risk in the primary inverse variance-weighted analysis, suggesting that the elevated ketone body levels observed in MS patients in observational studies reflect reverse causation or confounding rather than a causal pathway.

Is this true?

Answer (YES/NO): NO